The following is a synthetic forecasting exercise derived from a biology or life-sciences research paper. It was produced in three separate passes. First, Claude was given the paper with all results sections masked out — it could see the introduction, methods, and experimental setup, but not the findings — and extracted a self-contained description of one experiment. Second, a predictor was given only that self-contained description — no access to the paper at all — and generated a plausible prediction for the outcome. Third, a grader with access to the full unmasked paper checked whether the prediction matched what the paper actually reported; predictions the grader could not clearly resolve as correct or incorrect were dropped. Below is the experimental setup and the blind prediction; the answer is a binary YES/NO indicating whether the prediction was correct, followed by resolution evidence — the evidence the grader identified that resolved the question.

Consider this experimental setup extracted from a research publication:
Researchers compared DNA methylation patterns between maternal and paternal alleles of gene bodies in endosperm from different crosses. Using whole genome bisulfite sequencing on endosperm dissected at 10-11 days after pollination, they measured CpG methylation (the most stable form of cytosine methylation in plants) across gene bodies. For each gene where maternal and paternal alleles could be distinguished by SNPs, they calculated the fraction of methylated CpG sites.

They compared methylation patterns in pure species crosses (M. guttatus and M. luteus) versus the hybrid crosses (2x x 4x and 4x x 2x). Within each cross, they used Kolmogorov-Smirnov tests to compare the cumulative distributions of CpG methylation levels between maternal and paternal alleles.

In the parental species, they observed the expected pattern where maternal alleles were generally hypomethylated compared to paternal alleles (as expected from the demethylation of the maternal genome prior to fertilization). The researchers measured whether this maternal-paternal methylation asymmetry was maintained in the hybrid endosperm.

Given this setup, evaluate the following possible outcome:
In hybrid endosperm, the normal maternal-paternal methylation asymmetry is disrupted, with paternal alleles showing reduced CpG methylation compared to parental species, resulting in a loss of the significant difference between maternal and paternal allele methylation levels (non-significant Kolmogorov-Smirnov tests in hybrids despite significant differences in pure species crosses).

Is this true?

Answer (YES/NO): NO